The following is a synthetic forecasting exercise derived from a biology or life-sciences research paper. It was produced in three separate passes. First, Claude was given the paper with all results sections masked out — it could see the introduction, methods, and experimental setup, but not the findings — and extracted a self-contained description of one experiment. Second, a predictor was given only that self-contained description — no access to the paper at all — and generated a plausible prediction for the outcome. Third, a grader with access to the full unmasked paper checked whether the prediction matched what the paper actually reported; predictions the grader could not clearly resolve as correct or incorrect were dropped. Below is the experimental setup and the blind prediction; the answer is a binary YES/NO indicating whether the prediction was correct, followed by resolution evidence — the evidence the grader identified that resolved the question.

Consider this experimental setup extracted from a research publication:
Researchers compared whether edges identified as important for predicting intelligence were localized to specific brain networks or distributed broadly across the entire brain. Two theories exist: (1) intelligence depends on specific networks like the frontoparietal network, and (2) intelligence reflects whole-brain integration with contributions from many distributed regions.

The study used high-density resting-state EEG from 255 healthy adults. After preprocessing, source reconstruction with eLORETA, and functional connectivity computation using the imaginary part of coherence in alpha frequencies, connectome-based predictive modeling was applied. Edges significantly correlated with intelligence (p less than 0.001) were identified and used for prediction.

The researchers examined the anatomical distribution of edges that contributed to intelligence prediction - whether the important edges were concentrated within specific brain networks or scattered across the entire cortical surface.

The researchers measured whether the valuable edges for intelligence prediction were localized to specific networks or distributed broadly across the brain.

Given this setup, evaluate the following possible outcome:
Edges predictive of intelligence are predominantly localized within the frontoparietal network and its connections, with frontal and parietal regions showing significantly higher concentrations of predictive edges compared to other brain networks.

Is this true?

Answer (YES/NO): NO